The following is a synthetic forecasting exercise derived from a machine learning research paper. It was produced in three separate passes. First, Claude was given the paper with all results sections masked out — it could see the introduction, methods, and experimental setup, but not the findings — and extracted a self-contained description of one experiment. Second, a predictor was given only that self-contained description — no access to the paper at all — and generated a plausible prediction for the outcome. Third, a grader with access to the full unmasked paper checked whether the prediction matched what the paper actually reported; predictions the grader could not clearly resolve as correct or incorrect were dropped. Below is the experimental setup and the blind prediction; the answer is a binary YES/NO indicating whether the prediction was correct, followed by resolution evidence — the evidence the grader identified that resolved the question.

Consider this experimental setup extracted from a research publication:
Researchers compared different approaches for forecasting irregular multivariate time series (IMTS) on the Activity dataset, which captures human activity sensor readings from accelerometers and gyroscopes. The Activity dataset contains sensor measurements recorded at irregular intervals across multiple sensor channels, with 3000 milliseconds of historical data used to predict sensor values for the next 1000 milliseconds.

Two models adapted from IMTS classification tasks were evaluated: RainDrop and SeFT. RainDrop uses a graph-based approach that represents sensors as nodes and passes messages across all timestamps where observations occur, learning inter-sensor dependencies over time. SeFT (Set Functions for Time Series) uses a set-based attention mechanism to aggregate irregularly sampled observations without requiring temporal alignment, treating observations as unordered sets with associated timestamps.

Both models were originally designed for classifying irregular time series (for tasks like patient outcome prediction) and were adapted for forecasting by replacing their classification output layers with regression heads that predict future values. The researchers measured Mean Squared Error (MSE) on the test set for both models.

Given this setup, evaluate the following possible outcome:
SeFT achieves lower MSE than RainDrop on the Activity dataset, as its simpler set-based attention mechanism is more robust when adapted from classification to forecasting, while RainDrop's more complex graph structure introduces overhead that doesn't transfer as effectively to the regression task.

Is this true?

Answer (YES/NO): YES